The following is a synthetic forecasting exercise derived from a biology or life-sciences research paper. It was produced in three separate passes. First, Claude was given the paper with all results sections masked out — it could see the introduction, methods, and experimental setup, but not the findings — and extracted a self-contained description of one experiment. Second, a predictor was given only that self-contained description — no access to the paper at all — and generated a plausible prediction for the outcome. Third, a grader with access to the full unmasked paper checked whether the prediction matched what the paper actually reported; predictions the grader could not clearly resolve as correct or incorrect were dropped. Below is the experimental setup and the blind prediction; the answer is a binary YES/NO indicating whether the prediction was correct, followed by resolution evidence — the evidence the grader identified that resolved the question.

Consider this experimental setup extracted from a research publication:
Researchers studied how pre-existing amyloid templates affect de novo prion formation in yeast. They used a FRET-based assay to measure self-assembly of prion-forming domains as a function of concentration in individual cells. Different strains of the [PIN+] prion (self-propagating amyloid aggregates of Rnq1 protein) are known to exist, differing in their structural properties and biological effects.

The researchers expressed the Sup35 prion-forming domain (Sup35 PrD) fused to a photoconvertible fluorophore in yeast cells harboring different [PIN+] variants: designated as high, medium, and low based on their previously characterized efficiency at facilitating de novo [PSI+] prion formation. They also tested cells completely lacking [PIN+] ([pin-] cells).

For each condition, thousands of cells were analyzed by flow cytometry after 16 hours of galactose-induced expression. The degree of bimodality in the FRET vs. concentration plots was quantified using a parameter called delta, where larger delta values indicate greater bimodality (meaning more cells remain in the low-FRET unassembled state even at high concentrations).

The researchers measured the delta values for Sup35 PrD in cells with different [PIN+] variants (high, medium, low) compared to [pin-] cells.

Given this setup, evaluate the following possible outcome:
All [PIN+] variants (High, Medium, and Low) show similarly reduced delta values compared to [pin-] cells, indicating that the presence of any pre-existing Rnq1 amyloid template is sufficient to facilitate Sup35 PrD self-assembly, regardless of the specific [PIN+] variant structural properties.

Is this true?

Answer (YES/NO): NO